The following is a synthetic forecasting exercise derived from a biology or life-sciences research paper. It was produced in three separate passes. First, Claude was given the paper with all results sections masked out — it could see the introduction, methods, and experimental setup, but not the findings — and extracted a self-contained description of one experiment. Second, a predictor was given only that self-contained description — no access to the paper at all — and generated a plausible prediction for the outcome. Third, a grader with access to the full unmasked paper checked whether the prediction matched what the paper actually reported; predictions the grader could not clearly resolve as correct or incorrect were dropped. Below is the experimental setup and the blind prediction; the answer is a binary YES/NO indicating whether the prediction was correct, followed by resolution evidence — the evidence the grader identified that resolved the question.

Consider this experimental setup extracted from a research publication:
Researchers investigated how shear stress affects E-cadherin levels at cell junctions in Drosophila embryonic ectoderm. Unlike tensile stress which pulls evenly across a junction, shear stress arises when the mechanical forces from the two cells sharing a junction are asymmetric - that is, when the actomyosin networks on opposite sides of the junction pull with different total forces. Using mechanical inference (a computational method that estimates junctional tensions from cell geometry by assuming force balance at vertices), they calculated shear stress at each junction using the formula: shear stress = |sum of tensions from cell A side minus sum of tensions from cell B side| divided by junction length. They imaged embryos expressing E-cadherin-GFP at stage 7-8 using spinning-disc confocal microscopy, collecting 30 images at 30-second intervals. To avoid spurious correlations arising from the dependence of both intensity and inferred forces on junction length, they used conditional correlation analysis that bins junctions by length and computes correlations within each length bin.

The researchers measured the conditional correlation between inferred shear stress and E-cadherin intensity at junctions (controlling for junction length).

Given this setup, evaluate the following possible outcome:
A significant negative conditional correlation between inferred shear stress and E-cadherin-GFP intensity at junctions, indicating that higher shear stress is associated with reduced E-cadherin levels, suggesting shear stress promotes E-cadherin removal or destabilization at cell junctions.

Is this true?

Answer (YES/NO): YES